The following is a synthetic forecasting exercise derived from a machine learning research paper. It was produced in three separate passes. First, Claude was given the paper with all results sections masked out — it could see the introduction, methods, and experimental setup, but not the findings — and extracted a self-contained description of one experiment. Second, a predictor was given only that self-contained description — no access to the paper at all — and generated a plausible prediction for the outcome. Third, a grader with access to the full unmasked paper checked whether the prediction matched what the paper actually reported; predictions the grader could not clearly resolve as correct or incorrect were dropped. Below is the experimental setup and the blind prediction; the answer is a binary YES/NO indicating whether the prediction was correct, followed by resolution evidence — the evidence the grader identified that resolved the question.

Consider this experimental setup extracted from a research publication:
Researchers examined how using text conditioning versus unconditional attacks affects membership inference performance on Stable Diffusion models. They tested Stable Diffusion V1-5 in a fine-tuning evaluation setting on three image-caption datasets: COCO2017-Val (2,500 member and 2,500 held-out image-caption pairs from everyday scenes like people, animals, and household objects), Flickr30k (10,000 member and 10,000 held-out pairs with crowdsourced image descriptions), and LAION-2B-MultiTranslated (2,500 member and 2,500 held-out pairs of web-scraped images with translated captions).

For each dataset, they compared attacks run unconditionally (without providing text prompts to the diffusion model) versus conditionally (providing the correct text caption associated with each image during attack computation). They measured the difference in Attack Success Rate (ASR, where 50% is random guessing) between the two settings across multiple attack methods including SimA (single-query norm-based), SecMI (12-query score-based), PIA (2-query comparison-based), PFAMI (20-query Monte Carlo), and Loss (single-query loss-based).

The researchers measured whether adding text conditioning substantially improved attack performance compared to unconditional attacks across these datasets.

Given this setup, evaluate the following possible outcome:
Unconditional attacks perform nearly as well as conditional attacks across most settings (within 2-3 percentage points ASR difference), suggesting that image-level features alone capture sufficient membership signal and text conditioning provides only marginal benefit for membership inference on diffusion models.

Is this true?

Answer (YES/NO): YES